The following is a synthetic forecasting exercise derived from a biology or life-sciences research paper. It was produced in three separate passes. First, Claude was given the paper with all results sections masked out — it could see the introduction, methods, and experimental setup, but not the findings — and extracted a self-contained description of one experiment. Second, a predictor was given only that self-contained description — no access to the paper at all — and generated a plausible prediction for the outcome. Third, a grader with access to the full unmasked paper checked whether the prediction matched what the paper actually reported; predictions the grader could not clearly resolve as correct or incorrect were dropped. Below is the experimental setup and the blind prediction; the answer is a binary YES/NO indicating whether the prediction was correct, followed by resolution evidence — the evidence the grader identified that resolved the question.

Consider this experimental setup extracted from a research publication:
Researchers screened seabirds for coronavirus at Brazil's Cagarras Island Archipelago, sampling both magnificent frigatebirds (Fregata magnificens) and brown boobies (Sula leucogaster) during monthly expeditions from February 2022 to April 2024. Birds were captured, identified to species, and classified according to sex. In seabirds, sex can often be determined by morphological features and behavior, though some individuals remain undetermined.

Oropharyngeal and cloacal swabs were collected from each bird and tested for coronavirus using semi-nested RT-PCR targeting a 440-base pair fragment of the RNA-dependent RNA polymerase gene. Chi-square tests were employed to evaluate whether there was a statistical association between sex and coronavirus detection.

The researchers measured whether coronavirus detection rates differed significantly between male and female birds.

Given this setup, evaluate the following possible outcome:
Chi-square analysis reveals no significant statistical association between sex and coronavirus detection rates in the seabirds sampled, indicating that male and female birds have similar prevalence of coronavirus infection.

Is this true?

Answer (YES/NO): YES